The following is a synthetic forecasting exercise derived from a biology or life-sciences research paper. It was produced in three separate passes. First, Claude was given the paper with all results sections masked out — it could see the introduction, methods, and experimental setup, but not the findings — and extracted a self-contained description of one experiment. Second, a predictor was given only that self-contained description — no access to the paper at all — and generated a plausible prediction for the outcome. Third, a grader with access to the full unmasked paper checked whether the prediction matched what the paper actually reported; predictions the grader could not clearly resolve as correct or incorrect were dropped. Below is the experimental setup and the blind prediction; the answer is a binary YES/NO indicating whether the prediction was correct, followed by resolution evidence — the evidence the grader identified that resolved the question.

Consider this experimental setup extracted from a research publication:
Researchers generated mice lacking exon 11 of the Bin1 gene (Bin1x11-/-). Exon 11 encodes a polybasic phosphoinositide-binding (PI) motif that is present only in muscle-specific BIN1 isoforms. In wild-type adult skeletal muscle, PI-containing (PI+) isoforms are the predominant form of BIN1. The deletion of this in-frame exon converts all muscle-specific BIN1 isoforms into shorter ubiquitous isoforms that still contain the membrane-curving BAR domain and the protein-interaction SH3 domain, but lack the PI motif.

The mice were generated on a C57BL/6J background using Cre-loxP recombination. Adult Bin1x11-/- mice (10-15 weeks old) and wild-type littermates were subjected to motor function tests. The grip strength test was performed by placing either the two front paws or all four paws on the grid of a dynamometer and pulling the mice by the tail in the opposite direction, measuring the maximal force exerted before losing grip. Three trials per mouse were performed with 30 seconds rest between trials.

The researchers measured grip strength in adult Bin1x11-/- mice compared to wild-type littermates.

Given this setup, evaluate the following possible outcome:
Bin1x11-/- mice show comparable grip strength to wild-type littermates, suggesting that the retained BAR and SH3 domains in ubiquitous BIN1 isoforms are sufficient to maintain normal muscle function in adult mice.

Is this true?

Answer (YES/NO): YES